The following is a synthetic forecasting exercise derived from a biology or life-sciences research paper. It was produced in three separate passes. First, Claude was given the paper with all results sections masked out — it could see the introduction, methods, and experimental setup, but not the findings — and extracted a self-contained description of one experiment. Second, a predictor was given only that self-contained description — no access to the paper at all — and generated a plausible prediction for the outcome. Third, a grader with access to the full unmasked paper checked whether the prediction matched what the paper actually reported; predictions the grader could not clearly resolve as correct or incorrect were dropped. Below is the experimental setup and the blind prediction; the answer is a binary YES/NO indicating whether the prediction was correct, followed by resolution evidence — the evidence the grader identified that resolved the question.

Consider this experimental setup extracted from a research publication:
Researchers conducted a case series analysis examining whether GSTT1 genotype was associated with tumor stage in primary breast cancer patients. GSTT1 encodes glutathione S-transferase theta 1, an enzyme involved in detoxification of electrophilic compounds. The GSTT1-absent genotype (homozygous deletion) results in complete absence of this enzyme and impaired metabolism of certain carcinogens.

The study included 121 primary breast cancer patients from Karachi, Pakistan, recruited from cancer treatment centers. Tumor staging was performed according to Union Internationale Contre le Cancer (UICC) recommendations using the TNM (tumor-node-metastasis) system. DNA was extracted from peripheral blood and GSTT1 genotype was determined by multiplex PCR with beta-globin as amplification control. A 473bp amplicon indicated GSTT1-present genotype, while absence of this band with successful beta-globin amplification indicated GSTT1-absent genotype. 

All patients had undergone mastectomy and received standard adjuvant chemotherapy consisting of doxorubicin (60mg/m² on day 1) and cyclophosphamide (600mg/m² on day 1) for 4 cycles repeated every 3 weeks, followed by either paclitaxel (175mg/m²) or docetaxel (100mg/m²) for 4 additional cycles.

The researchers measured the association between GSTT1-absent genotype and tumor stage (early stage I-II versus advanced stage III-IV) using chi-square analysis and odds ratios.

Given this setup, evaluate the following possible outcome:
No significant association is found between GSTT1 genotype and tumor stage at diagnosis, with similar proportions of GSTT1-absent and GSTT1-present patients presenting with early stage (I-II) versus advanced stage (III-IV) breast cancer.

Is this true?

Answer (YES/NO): YES